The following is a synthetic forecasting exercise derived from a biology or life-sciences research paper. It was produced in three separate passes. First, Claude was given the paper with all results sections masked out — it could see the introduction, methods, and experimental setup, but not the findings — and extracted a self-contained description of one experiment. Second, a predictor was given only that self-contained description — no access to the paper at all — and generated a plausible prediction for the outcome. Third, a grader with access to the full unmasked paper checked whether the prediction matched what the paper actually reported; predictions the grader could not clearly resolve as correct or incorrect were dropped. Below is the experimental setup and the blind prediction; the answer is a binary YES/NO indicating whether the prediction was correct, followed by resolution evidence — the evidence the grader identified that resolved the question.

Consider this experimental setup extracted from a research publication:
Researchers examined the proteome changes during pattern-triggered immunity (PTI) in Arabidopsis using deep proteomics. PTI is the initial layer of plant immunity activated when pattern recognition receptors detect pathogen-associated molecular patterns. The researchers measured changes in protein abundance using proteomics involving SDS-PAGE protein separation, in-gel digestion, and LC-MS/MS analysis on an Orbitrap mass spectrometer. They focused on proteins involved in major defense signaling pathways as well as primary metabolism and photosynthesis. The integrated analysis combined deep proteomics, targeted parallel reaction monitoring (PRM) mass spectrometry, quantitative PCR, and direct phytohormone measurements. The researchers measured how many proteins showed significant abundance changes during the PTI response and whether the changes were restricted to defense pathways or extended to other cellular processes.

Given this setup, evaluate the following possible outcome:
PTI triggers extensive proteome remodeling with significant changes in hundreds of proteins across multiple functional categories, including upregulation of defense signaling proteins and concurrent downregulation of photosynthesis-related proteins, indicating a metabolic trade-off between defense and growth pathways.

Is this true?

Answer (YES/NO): YES